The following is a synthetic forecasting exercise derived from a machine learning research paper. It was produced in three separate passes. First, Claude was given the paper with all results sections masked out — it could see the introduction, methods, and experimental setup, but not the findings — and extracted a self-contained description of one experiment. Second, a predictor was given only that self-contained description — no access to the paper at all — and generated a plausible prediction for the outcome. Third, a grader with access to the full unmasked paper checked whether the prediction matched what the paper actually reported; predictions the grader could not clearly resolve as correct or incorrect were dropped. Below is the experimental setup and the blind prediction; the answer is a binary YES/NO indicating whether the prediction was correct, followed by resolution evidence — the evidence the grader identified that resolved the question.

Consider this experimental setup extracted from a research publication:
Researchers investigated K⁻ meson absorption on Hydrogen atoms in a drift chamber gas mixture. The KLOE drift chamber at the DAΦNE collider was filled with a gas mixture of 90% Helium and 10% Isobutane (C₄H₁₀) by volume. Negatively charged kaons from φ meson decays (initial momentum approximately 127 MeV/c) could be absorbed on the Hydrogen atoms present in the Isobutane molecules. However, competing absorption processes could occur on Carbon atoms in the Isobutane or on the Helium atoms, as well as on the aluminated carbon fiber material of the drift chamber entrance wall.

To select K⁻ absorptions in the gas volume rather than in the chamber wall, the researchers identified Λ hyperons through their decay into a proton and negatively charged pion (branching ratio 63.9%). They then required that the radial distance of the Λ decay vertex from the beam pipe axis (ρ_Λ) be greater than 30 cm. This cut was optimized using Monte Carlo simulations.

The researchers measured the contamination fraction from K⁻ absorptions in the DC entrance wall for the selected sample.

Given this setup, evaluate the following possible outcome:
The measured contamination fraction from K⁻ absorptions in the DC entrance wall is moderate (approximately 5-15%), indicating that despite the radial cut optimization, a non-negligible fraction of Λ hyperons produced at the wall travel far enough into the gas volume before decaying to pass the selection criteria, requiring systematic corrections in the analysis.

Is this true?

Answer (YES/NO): NO